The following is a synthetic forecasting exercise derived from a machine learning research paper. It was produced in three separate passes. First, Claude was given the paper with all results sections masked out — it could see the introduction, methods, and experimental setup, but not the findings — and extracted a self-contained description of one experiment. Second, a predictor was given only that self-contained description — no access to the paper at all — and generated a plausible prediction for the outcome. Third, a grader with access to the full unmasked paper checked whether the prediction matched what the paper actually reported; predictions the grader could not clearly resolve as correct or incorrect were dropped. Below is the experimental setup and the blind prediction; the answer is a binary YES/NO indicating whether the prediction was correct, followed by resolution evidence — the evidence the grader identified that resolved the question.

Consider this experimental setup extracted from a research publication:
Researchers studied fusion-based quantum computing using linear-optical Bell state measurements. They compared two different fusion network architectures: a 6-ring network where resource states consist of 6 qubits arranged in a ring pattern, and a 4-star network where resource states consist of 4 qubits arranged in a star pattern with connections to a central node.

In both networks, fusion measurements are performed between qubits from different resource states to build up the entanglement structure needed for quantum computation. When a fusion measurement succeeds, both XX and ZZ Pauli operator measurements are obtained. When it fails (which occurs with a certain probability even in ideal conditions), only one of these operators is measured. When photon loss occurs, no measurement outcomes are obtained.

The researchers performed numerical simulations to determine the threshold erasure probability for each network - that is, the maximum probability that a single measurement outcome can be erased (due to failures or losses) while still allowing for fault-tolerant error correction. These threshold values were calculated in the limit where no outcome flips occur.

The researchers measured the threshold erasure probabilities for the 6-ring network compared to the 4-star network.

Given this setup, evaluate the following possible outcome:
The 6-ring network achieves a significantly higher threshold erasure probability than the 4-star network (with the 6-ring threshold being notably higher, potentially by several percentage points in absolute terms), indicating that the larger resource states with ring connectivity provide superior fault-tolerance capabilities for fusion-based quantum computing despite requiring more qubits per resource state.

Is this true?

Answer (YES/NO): YES